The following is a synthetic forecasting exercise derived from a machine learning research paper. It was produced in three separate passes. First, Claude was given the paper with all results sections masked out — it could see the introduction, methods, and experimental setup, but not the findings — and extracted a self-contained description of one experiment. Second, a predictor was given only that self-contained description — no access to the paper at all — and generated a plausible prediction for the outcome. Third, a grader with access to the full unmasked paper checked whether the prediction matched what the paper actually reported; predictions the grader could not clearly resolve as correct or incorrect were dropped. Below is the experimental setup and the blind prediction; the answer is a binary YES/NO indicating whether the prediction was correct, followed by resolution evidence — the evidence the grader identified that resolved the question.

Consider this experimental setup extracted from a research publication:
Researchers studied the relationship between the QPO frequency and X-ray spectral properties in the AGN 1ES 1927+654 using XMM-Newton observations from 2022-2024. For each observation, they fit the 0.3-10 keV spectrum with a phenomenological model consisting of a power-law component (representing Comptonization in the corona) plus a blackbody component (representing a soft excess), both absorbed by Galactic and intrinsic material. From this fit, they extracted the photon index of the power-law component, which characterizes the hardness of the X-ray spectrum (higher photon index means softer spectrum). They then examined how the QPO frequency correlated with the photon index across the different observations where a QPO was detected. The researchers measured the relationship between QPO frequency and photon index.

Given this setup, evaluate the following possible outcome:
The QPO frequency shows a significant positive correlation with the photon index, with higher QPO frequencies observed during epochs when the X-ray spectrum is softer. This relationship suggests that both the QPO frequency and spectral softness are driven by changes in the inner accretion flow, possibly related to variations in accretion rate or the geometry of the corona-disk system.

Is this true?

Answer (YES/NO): YES